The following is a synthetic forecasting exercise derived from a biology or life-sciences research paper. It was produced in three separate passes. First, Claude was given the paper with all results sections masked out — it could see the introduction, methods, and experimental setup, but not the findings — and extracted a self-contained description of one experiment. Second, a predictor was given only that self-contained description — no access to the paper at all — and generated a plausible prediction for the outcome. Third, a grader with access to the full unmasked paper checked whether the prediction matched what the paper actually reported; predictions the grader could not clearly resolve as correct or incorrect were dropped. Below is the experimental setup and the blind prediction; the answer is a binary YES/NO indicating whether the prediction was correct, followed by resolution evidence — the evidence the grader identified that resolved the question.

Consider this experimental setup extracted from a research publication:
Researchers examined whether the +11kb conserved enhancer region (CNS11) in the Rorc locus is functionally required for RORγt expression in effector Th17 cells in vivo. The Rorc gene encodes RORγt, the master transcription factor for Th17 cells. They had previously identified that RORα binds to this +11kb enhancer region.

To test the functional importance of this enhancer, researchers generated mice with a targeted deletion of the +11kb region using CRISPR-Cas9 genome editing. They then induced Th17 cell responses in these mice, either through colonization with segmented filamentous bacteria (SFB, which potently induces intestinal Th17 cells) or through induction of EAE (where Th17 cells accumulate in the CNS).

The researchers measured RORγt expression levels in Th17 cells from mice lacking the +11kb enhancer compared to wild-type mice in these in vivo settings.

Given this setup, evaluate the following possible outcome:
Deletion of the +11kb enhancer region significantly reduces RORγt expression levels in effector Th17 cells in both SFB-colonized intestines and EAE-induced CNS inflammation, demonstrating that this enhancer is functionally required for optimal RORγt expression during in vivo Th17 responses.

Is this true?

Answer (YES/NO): YES